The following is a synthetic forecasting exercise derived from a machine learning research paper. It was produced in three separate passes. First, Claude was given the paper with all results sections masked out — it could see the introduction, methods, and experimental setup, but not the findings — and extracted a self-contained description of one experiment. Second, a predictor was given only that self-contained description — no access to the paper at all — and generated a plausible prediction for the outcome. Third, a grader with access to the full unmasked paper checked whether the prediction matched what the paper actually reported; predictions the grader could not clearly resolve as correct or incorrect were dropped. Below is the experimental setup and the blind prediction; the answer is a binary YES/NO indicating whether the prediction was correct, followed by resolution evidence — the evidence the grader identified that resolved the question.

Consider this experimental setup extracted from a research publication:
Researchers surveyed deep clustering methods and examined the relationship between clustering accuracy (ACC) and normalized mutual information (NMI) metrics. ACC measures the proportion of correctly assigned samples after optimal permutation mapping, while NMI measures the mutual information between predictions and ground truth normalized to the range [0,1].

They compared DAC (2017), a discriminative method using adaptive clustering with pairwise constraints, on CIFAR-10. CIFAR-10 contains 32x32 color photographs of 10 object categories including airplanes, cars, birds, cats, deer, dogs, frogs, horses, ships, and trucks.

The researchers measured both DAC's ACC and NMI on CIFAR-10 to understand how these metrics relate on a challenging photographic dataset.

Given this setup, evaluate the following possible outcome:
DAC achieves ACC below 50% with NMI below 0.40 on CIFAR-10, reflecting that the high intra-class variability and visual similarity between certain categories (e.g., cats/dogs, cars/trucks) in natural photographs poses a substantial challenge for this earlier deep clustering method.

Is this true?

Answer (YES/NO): NO